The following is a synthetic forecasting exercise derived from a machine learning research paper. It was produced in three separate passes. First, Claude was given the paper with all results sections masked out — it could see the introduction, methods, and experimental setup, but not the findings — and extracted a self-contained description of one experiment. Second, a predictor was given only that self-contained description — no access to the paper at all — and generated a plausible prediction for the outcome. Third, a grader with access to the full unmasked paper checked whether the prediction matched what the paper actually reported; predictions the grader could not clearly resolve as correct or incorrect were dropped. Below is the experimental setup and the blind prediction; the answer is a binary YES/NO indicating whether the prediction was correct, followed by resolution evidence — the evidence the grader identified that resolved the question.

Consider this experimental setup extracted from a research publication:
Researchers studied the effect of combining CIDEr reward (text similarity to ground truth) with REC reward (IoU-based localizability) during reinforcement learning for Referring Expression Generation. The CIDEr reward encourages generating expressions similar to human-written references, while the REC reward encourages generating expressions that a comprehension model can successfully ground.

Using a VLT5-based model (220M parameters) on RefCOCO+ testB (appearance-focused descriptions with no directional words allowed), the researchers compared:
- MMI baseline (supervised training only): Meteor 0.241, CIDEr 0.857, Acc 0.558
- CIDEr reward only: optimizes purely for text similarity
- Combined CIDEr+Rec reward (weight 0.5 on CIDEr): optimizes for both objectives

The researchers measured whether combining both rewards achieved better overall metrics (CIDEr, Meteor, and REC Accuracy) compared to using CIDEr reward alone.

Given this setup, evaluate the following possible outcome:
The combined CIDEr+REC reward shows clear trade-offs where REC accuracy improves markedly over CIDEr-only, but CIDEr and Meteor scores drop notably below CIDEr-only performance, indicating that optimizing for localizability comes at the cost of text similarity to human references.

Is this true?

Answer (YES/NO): NO